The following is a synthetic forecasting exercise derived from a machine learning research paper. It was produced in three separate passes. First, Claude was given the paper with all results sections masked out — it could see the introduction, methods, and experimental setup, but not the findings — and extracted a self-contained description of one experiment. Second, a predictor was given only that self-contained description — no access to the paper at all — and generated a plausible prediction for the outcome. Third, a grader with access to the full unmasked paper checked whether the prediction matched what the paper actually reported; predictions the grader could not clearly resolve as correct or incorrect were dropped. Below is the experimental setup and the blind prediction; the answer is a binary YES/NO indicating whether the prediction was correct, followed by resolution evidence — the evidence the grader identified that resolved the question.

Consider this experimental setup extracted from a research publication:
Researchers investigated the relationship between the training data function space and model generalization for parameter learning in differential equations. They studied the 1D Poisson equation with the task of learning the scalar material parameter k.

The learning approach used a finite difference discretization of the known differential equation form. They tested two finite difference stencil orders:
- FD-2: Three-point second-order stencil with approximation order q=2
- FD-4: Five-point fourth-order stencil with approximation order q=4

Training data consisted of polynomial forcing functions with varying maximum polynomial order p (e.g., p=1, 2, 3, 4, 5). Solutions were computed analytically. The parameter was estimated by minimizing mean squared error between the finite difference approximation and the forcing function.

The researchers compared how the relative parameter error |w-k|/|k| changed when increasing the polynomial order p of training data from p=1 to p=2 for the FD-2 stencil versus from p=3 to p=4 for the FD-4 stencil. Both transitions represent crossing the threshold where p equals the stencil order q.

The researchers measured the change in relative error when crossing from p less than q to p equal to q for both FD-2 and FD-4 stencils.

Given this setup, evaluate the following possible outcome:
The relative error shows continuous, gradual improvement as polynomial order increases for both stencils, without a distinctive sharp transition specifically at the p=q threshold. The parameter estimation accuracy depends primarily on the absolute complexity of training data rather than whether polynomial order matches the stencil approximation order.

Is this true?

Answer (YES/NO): NO